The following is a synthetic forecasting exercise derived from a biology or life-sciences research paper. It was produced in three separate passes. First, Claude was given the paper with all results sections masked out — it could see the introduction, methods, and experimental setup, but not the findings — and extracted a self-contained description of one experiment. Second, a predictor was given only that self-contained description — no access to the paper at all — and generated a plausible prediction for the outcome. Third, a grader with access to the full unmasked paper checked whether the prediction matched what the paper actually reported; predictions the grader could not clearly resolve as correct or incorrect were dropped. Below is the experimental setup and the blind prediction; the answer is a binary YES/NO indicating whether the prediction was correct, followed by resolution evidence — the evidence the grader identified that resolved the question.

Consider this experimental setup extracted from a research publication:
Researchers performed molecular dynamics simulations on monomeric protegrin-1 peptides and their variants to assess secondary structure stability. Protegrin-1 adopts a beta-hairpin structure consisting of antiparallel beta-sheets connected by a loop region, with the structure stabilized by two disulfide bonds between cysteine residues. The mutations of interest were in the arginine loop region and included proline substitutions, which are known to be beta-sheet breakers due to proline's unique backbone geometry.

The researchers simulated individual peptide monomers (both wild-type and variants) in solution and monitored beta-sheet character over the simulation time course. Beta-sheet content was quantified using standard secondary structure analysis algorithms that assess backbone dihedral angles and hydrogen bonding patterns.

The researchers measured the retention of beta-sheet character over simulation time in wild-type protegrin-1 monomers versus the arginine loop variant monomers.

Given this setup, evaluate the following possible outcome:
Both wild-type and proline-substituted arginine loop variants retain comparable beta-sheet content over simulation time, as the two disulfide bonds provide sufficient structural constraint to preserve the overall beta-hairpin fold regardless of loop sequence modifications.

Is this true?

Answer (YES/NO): NO